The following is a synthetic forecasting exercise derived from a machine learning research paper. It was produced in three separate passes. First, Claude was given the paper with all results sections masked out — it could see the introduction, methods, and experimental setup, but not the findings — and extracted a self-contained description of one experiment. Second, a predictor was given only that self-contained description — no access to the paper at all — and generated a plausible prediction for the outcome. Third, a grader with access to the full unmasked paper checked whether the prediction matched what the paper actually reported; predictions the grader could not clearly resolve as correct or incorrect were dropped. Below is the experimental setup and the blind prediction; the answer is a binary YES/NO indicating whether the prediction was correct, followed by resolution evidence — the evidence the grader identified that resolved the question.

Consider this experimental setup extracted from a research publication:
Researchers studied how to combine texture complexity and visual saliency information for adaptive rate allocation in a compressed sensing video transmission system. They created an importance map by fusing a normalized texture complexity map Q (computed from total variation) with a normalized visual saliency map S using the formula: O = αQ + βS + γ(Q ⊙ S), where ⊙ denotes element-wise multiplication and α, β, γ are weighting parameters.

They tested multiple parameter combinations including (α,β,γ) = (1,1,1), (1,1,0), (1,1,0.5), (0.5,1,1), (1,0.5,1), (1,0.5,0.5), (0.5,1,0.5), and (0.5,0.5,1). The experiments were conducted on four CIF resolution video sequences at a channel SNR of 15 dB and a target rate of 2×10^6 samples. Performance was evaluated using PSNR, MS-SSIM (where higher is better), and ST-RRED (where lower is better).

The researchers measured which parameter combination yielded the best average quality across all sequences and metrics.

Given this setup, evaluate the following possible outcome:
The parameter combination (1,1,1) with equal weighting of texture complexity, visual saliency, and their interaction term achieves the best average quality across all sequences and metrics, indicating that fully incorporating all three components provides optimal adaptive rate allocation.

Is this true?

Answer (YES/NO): YES